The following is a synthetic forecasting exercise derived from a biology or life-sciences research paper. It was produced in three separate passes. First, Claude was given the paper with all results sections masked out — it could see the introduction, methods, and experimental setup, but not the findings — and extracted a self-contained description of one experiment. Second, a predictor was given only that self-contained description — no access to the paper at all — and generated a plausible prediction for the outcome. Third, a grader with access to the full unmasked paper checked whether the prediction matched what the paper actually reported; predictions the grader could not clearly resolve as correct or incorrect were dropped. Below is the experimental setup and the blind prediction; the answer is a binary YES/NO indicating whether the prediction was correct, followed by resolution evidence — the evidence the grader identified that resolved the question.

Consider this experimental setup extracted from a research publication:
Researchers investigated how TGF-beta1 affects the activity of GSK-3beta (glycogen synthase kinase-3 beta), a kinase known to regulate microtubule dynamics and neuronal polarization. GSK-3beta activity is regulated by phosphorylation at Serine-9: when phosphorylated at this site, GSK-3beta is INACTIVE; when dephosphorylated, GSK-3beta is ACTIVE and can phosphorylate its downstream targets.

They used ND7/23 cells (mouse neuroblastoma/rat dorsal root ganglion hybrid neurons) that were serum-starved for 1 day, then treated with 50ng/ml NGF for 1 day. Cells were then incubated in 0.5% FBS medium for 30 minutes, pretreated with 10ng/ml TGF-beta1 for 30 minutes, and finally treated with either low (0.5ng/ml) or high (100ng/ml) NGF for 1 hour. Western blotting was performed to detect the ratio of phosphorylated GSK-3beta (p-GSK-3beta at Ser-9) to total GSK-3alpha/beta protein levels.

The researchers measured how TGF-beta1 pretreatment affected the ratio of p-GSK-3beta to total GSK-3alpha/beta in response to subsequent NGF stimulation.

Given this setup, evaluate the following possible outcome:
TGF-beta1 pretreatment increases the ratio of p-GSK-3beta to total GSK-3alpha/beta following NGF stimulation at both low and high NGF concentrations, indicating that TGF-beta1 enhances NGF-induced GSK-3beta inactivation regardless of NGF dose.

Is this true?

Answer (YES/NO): NO